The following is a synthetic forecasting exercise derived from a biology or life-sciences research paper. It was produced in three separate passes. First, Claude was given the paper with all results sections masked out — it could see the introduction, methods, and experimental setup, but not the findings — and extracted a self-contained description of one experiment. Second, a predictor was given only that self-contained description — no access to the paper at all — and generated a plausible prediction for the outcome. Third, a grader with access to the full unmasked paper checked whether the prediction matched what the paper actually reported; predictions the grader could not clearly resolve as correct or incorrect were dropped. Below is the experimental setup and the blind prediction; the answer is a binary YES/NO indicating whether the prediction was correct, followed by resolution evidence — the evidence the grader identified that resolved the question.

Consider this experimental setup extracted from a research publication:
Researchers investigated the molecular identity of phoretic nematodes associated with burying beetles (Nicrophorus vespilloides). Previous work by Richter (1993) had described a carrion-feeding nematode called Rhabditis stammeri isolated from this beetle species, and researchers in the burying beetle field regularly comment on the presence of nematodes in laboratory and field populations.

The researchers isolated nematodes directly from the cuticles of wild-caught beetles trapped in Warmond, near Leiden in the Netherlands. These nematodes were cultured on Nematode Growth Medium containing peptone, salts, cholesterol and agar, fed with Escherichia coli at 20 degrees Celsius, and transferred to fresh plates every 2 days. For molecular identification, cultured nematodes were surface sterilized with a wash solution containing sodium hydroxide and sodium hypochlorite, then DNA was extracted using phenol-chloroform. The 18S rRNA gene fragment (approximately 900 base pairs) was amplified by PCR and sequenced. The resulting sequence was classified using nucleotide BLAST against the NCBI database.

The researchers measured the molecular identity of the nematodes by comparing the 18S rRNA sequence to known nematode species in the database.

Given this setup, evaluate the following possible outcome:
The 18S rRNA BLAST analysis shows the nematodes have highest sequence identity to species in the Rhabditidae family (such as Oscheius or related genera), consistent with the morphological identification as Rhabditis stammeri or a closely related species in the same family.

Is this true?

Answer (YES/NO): NO